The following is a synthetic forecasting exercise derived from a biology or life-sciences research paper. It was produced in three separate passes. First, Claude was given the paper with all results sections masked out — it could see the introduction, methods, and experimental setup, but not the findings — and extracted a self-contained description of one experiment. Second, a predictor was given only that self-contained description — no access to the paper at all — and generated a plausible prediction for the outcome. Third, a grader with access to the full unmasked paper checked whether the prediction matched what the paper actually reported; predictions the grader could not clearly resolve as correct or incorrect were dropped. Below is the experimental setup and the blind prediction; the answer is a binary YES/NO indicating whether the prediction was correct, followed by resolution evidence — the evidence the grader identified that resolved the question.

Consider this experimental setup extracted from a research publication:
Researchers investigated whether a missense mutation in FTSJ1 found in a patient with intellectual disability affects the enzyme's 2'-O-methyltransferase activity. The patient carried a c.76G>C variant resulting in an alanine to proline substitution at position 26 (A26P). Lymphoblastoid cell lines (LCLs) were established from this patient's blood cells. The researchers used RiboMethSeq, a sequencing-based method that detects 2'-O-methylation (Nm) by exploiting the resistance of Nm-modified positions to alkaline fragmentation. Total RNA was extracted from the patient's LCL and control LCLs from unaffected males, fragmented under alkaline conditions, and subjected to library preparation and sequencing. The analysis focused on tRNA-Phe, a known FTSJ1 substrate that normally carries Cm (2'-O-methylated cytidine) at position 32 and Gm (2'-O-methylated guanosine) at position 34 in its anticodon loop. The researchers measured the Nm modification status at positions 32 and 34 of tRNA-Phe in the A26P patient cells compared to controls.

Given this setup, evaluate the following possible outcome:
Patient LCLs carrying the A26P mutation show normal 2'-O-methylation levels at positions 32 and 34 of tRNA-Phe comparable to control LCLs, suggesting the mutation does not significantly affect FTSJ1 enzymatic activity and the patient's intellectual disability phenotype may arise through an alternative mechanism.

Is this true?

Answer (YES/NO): NO